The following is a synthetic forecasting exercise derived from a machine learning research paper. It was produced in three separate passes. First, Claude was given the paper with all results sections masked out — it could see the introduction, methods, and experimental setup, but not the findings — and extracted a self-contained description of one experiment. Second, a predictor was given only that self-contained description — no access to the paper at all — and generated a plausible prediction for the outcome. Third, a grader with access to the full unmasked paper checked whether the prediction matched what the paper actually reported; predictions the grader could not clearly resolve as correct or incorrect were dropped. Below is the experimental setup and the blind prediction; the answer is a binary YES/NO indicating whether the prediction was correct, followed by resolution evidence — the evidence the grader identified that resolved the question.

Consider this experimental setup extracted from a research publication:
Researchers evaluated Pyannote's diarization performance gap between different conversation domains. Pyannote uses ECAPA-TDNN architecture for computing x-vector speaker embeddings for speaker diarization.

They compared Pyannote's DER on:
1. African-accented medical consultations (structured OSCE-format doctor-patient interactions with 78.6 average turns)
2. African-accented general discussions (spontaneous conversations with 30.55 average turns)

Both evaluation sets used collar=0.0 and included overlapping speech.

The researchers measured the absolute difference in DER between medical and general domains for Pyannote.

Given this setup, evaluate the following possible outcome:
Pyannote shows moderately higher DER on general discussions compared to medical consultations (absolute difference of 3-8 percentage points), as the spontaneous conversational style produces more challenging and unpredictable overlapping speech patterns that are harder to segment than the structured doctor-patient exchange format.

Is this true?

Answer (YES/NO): NO